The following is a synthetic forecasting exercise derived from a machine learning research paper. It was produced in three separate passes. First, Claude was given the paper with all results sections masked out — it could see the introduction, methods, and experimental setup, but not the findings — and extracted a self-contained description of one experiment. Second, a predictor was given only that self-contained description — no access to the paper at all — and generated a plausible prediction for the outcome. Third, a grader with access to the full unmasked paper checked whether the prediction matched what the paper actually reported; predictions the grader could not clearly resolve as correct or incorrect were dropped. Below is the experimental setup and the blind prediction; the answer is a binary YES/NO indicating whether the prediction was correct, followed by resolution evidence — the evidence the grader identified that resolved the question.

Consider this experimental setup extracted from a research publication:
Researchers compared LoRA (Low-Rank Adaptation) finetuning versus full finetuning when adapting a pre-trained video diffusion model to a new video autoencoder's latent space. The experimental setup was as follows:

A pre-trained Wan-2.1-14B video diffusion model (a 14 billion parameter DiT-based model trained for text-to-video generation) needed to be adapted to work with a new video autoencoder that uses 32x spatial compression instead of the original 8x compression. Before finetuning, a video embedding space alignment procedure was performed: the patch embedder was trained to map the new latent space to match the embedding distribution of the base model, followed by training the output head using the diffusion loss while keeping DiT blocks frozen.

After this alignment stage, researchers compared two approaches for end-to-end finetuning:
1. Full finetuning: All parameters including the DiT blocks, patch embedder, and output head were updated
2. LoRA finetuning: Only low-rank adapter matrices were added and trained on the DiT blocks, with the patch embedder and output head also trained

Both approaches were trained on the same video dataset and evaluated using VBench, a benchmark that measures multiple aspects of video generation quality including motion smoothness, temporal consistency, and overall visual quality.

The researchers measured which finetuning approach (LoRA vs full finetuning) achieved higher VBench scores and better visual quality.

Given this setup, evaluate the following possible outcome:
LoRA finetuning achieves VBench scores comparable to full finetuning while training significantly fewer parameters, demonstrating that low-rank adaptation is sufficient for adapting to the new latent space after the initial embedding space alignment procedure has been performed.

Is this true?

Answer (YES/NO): NO